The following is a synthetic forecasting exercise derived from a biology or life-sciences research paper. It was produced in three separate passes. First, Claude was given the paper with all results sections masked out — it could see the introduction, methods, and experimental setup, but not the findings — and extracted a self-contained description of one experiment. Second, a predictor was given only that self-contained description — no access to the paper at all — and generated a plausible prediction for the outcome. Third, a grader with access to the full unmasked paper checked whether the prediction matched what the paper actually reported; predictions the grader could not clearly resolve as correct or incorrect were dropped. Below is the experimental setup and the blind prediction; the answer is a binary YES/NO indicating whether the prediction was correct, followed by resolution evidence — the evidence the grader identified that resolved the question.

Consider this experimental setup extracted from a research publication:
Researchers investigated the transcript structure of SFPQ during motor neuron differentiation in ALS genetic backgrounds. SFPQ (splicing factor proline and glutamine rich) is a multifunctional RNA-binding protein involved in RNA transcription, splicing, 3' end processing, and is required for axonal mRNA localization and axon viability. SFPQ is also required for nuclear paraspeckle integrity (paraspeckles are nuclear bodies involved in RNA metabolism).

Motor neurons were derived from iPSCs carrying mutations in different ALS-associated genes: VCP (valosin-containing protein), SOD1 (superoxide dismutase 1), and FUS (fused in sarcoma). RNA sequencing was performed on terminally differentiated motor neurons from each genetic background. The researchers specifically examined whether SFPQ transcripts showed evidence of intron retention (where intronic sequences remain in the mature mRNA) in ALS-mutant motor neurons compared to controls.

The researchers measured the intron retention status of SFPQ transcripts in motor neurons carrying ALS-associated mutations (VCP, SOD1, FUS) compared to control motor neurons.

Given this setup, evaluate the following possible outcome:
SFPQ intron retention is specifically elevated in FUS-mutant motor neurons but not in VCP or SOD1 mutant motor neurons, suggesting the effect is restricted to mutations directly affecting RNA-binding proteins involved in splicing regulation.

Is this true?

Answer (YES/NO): NO